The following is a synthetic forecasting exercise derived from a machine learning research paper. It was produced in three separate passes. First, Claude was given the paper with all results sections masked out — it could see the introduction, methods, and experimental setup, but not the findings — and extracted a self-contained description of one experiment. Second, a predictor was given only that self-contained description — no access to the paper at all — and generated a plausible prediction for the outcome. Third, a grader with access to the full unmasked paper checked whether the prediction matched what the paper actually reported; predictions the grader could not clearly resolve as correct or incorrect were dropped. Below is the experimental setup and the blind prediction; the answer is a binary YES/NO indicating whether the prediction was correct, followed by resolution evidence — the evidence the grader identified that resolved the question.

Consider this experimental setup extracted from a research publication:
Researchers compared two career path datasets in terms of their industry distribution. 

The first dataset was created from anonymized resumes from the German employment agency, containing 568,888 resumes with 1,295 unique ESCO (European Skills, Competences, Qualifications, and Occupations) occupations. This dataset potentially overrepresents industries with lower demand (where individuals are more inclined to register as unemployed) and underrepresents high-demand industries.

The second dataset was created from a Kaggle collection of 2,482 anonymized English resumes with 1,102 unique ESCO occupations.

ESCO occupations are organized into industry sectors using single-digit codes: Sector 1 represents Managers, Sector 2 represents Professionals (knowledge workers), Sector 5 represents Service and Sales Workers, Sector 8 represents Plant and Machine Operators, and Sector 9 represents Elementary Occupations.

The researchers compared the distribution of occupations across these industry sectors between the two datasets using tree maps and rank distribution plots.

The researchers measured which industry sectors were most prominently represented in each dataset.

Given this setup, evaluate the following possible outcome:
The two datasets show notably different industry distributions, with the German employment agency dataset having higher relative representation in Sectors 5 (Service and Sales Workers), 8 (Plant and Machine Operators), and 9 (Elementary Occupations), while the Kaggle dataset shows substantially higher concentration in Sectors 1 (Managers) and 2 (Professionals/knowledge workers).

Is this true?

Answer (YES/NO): YES